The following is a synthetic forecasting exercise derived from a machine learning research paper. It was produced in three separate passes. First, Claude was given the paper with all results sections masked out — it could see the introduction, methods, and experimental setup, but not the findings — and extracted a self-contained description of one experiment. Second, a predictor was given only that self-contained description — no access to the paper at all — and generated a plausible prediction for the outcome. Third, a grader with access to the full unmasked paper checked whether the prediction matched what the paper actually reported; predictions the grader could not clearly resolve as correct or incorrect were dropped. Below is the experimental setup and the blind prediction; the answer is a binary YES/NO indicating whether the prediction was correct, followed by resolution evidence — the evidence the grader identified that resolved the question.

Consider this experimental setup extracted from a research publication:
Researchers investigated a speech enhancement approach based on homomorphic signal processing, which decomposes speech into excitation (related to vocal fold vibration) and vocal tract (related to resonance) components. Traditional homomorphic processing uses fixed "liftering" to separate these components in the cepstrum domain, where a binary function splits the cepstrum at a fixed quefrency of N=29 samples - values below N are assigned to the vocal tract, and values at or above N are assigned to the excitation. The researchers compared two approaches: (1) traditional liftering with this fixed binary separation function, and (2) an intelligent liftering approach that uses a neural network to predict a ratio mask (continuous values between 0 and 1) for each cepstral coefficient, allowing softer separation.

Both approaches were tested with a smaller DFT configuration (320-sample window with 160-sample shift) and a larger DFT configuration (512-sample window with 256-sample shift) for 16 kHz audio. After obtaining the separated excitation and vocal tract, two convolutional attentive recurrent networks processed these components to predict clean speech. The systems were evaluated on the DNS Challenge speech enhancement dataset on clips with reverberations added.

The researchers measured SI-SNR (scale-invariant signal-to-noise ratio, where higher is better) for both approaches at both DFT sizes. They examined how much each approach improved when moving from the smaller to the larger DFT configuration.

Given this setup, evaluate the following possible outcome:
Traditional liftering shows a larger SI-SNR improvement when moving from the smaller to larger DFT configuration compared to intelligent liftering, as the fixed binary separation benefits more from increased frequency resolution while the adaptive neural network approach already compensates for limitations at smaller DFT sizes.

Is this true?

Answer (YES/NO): YES